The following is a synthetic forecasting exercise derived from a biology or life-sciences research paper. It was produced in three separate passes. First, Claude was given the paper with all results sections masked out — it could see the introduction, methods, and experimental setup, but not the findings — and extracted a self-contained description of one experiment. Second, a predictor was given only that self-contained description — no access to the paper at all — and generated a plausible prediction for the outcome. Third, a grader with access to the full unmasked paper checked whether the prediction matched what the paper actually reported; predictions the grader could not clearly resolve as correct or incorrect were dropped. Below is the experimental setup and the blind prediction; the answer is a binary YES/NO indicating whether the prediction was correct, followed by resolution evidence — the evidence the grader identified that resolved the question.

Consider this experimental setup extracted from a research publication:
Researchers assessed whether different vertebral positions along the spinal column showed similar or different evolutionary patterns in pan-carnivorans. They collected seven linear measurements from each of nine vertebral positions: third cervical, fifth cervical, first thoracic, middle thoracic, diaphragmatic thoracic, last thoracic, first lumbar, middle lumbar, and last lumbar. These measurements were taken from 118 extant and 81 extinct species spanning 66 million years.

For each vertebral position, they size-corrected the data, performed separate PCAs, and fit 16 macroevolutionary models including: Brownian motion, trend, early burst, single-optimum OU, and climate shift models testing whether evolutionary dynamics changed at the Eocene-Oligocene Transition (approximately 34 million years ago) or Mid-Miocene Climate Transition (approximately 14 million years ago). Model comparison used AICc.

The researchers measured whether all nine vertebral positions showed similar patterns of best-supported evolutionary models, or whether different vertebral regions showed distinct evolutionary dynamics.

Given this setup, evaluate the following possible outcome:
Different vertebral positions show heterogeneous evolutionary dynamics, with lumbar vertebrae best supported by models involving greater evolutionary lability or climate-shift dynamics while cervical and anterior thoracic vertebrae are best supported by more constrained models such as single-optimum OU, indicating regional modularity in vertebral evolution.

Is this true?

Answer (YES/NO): NO